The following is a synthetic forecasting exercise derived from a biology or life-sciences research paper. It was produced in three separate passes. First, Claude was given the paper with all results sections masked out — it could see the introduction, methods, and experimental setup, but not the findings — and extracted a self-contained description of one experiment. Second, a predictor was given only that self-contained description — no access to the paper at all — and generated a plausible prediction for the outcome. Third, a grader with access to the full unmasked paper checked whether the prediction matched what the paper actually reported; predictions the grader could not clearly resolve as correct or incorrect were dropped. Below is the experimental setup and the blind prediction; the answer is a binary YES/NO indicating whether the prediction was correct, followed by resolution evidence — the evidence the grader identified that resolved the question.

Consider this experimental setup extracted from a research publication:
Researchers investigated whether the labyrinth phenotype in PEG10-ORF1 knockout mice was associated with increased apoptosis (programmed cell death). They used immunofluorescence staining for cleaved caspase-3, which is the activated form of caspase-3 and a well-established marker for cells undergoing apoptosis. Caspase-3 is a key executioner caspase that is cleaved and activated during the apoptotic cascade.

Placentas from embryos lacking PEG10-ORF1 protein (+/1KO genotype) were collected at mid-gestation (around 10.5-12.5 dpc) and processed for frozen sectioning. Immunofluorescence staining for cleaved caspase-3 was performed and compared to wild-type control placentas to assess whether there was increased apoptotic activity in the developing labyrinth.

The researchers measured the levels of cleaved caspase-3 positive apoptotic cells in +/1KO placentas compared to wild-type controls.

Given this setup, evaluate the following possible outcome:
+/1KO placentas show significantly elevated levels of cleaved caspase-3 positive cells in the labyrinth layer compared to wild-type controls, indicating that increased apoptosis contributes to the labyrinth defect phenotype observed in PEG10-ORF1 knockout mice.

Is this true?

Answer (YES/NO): NO